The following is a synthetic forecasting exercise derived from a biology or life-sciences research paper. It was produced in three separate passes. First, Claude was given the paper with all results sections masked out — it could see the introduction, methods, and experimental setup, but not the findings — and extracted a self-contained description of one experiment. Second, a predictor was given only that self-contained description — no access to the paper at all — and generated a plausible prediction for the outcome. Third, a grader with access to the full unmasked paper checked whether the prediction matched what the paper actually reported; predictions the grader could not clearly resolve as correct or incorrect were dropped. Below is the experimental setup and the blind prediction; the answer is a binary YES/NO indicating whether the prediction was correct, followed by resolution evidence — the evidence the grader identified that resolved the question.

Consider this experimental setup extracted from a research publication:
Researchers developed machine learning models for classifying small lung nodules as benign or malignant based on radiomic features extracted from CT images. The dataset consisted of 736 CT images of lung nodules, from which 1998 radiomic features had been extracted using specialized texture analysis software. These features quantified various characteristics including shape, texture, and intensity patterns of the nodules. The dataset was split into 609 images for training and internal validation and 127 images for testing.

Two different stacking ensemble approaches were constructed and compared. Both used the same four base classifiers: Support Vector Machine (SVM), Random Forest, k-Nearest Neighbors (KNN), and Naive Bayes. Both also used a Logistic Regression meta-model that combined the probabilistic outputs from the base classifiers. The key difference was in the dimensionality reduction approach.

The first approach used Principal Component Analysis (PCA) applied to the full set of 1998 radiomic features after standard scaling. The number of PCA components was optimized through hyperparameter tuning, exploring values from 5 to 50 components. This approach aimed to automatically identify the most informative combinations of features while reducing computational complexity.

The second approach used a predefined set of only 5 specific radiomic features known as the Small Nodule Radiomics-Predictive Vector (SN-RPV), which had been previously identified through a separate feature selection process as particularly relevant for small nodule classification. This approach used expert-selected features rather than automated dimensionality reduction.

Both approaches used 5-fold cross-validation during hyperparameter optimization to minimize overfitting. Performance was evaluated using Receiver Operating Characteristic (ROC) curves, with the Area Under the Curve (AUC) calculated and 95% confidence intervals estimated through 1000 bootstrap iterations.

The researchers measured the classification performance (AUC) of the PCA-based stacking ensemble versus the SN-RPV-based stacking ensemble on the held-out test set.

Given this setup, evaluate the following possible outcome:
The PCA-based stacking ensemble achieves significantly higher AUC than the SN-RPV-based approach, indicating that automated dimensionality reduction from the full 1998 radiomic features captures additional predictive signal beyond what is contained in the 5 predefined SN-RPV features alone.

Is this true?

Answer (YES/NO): NO